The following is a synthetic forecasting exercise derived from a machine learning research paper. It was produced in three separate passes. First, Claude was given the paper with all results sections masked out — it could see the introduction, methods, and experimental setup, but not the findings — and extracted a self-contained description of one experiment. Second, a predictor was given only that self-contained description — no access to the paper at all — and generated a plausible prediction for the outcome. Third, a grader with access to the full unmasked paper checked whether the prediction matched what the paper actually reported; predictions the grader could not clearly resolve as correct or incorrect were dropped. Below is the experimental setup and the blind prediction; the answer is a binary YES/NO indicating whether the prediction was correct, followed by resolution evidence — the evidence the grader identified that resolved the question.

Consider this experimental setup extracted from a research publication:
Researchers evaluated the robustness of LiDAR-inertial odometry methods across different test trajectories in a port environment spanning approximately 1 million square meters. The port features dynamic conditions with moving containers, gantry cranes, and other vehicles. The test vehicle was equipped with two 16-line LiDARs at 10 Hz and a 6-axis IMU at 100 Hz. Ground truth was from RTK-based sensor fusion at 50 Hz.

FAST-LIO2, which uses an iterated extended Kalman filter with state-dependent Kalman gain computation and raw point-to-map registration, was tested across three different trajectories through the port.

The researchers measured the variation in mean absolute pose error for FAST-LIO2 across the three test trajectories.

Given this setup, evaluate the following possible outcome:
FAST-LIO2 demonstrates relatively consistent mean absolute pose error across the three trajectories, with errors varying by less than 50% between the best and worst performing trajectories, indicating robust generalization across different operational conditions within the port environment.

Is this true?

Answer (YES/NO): NO